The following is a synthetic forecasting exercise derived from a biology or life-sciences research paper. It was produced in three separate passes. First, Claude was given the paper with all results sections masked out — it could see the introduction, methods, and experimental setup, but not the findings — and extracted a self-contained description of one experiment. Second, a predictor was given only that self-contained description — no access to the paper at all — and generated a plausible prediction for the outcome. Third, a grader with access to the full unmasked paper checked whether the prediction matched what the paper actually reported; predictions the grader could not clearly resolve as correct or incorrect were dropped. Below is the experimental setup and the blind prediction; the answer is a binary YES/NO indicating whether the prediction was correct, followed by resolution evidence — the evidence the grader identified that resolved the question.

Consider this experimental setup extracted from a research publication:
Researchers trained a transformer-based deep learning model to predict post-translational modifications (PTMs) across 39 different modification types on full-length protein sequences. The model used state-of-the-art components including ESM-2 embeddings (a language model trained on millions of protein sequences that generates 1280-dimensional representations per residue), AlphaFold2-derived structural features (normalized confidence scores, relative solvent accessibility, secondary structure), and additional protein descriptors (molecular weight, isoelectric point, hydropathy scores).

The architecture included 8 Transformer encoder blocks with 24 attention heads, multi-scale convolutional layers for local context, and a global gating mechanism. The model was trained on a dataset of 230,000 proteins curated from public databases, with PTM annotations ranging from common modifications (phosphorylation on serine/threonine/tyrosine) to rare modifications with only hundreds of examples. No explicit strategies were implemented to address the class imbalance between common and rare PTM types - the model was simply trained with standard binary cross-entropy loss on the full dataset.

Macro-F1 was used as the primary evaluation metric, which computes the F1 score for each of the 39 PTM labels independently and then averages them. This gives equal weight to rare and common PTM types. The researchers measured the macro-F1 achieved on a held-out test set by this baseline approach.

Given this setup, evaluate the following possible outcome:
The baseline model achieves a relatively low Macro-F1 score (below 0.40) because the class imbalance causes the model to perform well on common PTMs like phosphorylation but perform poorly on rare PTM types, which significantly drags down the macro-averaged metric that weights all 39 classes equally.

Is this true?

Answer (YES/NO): YES